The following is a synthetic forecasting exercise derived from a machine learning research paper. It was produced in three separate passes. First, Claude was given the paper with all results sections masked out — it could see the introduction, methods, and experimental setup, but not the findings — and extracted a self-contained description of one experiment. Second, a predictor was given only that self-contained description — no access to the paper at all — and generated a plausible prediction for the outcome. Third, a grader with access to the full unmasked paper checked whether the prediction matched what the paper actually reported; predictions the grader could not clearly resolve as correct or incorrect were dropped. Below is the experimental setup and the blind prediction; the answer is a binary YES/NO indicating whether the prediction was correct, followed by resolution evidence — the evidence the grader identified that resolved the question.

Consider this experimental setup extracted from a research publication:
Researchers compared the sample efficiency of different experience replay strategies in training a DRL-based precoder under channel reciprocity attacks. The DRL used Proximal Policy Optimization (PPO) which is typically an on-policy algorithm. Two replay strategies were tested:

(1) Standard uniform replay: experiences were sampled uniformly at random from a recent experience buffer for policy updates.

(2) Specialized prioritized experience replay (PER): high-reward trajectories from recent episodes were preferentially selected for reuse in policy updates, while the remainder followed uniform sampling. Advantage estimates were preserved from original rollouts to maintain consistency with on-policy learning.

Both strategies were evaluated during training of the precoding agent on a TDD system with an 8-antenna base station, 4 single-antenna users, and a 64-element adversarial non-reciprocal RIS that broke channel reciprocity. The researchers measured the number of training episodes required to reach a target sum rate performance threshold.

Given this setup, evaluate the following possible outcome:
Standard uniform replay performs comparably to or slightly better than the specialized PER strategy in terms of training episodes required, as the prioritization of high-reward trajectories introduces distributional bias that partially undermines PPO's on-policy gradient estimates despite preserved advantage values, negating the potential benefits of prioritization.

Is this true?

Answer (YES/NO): NO